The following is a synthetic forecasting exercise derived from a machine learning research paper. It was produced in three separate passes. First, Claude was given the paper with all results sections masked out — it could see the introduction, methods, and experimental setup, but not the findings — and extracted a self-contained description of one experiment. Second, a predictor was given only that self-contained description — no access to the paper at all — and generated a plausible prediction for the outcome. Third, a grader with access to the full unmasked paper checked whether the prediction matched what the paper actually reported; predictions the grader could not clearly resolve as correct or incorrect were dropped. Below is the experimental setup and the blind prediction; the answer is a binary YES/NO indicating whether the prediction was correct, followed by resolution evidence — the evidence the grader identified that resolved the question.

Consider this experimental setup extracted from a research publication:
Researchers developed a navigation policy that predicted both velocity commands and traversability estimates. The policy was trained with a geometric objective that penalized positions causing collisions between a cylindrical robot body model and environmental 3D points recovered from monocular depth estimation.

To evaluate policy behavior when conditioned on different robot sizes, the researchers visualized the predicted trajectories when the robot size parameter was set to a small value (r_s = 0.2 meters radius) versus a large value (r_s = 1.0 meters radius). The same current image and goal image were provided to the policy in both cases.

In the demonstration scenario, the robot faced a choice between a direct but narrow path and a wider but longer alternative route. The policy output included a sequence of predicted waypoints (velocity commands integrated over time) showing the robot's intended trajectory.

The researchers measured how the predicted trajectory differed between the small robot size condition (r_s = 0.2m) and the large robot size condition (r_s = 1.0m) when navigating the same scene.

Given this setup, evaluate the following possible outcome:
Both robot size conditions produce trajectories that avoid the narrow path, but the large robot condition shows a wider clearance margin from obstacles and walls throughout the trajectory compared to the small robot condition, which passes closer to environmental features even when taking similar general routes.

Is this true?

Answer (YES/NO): NO